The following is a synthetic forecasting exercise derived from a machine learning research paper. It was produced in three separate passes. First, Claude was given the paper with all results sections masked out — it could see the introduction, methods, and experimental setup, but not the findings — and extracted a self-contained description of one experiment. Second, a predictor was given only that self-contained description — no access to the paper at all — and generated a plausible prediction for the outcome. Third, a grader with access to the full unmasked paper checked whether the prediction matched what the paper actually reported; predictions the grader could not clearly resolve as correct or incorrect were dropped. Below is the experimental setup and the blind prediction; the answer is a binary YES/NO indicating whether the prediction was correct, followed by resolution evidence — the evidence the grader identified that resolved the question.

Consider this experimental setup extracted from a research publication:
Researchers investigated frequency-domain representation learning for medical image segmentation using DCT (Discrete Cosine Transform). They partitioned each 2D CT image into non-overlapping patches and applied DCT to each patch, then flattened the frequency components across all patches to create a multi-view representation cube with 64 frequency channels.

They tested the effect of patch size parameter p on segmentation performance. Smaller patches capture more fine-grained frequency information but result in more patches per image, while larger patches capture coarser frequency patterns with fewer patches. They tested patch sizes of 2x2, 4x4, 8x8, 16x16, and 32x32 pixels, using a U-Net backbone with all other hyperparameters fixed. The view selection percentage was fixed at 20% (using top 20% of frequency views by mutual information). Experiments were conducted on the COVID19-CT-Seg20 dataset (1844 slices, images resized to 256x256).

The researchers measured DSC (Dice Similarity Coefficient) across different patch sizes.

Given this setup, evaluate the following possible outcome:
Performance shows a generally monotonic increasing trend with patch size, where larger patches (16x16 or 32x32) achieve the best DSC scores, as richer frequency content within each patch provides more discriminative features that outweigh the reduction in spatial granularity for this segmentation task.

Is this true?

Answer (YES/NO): NO